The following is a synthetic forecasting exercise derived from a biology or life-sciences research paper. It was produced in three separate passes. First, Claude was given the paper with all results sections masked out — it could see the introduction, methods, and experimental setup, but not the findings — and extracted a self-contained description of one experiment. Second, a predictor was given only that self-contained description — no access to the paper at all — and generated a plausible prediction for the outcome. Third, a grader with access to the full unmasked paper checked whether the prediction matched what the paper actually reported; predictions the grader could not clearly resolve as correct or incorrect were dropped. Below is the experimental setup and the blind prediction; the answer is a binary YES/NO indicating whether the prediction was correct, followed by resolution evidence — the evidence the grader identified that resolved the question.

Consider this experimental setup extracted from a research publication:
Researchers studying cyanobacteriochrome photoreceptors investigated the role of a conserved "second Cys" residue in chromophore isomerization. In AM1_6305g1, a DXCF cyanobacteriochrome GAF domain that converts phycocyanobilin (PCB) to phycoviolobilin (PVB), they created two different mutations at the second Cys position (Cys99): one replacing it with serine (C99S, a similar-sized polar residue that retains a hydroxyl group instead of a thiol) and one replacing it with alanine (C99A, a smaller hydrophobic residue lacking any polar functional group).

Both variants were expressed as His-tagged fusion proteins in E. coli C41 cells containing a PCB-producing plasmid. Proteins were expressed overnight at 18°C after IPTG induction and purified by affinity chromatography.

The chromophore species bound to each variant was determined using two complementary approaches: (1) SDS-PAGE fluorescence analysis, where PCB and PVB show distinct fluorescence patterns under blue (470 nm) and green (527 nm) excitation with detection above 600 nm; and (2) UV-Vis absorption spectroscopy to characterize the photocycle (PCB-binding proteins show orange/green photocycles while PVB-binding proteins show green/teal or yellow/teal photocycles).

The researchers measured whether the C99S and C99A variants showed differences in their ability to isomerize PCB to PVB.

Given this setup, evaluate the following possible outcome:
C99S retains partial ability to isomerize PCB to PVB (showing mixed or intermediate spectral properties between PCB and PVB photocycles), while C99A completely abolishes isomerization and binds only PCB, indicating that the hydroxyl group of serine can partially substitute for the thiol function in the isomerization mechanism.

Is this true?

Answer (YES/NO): NO